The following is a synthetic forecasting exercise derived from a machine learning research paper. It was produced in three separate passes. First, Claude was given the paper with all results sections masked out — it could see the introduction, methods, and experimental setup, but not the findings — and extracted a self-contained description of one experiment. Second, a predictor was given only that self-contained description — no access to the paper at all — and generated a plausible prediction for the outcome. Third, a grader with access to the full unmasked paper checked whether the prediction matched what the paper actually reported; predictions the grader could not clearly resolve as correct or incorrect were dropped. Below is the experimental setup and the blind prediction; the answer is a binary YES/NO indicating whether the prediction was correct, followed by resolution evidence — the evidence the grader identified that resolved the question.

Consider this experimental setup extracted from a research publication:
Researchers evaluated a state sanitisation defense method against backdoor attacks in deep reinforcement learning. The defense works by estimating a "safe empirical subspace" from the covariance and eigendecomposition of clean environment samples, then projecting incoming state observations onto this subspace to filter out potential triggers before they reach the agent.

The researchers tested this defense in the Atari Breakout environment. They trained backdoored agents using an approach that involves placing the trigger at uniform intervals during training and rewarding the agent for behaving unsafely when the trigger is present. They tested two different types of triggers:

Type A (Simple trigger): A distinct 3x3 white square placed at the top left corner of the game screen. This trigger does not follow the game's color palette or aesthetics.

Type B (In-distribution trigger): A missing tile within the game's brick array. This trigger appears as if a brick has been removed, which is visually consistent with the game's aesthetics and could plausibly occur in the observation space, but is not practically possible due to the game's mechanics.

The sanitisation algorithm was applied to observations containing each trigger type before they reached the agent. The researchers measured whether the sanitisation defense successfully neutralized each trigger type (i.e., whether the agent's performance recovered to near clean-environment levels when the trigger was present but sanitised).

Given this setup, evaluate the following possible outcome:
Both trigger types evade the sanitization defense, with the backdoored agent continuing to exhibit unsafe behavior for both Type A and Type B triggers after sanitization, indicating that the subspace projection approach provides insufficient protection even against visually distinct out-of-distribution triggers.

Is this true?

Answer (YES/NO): NO